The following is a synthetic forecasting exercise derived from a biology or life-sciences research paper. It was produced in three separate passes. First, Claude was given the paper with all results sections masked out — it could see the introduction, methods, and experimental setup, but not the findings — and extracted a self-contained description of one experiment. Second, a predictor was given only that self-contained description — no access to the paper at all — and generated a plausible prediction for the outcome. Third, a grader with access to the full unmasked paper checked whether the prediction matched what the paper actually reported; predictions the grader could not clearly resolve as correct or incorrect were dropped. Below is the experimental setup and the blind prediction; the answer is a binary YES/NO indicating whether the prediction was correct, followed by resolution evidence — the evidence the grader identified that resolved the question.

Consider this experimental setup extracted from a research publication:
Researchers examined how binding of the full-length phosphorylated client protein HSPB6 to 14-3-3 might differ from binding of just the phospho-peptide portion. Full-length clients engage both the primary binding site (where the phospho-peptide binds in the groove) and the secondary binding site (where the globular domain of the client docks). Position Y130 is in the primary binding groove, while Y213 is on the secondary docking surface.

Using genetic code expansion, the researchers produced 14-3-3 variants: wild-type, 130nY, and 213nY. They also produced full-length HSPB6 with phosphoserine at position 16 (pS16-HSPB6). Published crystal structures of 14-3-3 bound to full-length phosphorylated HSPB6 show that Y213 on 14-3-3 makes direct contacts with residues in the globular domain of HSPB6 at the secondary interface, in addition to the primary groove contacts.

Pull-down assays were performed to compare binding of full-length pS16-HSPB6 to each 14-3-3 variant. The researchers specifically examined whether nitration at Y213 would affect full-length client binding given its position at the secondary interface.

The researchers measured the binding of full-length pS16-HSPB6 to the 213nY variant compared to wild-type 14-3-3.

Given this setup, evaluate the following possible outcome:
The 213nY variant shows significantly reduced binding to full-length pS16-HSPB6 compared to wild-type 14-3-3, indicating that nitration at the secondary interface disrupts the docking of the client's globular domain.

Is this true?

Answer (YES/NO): NO